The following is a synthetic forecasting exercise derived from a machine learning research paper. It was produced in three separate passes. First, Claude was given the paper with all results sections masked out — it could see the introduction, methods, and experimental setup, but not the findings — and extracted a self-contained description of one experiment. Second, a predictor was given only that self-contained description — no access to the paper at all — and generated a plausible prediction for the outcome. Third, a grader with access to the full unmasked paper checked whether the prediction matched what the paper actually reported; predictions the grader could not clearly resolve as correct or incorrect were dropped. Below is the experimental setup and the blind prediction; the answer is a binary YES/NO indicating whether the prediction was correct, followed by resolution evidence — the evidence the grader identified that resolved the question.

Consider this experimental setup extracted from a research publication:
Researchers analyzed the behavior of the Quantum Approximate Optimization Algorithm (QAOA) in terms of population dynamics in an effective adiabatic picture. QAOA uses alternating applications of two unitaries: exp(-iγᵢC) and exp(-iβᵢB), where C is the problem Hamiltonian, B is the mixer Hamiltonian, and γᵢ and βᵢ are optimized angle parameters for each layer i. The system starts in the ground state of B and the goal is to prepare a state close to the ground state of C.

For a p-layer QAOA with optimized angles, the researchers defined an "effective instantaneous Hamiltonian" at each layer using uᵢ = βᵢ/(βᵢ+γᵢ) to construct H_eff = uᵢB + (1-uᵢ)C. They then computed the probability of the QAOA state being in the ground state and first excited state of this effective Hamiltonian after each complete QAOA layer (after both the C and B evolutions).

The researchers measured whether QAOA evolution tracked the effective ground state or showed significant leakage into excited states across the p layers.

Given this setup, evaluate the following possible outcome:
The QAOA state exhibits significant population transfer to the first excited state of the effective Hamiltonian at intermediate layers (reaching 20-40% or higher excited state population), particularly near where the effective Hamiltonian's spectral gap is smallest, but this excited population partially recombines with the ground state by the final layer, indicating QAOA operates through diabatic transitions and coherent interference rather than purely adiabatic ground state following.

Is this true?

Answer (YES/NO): NO